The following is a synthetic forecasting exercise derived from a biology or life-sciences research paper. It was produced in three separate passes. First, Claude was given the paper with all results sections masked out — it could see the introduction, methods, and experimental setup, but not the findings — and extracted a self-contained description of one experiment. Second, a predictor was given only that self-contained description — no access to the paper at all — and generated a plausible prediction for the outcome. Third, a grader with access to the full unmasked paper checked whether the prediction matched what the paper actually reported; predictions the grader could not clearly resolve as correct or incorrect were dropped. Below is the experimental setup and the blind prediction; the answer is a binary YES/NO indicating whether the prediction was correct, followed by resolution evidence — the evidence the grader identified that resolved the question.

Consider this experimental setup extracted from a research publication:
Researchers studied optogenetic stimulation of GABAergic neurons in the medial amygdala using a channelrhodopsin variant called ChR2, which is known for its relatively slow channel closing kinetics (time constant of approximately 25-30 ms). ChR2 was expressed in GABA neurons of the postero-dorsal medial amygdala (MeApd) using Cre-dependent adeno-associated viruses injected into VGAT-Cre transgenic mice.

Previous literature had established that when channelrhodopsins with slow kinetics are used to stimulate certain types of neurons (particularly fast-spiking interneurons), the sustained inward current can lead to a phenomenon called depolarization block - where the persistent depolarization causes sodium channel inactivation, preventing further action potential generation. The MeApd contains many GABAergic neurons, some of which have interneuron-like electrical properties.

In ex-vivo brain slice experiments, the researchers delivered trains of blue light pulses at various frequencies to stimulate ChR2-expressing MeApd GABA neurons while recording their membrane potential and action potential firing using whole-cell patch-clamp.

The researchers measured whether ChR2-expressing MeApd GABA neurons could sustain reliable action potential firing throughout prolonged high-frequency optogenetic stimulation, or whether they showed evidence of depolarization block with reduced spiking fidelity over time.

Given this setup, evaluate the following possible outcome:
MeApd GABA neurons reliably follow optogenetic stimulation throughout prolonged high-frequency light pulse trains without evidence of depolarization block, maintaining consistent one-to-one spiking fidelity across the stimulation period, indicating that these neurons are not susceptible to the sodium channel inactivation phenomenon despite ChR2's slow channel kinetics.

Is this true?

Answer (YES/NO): NO